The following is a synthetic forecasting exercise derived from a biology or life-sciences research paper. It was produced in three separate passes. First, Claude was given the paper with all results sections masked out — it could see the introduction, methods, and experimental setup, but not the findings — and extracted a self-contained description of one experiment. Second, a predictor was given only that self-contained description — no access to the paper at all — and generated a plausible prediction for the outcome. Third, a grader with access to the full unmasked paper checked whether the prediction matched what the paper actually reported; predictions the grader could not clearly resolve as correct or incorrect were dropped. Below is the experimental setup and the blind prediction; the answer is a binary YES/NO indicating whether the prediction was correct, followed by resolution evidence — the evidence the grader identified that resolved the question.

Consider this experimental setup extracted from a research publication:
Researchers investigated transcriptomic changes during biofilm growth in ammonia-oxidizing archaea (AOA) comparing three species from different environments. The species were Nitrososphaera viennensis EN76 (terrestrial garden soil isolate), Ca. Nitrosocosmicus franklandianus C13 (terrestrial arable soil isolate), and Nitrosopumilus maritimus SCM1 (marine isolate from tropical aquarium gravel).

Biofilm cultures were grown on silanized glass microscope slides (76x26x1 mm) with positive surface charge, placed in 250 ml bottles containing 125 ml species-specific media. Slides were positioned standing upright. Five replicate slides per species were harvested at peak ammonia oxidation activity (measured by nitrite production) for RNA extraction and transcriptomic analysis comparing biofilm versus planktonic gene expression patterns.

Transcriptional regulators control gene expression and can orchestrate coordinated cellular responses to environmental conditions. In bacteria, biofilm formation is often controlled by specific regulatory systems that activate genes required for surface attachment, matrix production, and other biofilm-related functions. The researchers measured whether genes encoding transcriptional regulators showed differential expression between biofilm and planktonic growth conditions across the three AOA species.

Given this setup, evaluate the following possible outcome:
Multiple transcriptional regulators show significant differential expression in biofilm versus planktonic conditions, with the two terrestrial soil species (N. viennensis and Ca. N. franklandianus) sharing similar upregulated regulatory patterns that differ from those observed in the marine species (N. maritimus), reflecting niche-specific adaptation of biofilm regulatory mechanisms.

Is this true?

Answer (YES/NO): NO